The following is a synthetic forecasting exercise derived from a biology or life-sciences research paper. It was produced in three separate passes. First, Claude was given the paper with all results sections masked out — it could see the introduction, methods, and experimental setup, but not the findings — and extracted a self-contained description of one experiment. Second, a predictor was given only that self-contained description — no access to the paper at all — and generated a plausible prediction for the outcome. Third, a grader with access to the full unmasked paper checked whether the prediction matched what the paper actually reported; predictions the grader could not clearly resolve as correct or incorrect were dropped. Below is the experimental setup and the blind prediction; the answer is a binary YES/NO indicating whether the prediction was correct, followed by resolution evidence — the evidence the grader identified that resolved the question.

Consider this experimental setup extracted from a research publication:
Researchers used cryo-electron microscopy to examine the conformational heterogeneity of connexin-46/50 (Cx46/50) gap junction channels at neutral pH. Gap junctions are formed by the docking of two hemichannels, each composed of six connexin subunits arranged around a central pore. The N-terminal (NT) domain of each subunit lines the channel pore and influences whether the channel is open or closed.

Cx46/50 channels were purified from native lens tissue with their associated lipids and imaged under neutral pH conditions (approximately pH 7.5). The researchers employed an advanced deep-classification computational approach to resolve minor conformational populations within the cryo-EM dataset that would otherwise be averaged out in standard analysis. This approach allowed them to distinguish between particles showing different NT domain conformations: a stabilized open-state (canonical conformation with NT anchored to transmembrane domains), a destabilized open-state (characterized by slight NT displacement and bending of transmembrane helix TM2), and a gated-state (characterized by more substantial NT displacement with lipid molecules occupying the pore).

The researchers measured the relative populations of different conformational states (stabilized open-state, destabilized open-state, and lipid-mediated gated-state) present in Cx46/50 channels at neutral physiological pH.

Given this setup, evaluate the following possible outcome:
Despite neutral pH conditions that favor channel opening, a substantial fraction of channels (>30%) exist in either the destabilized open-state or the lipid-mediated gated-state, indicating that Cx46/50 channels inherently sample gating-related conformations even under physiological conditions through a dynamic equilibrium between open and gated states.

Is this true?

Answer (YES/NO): NO